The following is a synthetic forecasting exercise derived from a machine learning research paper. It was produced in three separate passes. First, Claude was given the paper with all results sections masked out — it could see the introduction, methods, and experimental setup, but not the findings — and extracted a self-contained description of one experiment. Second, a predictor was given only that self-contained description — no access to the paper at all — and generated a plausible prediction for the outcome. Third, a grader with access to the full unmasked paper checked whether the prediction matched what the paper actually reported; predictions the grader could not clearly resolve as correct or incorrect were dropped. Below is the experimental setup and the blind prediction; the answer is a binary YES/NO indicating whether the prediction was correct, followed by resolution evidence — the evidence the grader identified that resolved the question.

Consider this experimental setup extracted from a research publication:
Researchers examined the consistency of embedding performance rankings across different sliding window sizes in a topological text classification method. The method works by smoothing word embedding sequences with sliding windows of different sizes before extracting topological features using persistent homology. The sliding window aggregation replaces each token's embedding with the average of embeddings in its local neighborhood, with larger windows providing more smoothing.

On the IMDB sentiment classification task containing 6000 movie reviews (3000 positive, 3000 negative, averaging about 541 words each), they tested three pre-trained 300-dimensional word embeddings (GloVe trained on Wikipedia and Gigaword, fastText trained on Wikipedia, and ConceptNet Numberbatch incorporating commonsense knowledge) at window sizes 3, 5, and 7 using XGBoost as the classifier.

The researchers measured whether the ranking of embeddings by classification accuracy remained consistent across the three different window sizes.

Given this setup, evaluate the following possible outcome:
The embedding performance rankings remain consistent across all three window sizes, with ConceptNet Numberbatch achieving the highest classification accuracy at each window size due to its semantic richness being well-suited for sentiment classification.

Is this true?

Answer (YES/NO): YES